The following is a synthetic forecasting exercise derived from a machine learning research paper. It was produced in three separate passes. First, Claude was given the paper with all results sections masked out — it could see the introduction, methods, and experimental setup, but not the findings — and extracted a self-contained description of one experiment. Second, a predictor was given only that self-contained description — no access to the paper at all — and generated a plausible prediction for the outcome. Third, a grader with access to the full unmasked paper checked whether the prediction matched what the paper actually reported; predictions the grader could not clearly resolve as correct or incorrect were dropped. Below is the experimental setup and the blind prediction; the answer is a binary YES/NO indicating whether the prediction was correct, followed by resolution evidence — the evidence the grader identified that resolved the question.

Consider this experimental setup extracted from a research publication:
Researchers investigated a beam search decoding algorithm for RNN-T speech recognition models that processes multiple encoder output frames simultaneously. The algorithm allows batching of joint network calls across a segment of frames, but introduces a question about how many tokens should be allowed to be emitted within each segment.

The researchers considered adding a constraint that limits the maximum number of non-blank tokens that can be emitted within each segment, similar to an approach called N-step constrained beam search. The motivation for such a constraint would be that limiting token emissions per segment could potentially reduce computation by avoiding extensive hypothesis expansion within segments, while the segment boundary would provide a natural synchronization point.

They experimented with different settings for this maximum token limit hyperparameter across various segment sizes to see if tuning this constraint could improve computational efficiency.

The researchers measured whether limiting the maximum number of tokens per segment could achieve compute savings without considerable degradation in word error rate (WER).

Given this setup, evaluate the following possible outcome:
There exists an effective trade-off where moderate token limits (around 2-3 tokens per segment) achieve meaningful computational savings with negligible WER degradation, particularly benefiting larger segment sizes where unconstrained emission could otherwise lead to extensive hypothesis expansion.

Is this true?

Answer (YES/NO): NO